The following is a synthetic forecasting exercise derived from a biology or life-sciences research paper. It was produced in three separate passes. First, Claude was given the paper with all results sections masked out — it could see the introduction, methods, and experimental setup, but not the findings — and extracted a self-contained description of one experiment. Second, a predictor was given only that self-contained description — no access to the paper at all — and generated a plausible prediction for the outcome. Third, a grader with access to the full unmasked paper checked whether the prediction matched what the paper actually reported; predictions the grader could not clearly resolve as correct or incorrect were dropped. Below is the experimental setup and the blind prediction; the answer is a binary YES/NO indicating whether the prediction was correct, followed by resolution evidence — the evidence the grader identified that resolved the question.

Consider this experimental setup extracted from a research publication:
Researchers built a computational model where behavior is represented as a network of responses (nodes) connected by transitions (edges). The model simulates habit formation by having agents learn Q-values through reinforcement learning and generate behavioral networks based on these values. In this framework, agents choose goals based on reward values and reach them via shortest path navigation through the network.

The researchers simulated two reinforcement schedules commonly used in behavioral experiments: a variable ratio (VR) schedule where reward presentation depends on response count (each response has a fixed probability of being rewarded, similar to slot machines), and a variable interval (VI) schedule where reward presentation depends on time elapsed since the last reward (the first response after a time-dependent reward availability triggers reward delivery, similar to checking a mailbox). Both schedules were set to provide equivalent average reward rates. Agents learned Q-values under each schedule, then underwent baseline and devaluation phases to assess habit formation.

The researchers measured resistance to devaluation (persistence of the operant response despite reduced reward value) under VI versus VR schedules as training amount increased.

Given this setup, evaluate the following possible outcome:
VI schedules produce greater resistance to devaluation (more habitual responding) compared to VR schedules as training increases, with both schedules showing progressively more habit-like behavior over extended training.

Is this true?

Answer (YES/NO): YES